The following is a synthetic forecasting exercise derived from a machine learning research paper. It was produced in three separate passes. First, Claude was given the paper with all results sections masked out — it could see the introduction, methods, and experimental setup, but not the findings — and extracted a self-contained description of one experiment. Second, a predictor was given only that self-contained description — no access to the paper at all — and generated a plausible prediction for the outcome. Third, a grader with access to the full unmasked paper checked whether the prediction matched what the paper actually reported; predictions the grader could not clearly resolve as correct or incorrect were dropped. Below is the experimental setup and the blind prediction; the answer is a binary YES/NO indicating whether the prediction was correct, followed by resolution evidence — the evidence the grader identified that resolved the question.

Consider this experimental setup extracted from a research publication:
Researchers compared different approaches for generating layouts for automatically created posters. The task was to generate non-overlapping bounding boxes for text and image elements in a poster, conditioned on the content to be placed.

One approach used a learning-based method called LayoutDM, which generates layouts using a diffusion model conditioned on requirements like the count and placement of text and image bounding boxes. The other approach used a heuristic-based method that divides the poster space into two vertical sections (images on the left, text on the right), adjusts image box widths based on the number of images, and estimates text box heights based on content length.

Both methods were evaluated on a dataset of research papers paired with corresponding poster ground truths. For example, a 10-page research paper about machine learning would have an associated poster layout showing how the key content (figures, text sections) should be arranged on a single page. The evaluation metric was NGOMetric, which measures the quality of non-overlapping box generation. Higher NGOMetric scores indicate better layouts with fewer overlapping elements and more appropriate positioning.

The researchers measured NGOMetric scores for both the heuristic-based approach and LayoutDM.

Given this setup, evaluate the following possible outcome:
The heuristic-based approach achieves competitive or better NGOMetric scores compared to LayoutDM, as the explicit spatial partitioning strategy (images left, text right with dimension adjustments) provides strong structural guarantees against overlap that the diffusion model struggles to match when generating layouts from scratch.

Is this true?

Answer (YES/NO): YES